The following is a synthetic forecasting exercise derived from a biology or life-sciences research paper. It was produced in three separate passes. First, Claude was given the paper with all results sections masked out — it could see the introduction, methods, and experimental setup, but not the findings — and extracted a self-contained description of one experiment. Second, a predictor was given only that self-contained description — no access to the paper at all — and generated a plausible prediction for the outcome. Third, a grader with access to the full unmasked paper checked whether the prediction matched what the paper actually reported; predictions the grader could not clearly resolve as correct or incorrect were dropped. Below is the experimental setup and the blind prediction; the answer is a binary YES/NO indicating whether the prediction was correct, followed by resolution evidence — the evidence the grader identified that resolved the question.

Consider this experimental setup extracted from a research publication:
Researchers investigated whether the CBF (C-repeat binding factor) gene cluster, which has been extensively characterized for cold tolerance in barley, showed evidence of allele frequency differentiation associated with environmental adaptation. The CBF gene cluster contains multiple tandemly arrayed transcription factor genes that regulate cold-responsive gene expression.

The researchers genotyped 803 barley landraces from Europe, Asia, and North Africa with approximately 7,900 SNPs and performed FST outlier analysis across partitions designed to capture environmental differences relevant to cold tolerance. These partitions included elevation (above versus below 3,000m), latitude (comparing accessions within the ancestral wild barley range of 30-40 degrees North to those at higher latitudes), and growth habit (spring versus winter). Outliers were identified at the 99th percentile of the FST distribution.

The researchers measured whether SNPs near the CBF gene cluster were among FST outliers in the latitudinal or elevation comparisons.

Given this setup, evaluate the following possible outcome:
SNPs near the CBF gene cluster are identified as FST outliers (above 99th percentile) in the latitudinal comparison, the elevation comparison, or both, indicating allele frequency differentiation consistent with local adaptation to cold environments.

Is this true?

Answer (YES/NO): YES